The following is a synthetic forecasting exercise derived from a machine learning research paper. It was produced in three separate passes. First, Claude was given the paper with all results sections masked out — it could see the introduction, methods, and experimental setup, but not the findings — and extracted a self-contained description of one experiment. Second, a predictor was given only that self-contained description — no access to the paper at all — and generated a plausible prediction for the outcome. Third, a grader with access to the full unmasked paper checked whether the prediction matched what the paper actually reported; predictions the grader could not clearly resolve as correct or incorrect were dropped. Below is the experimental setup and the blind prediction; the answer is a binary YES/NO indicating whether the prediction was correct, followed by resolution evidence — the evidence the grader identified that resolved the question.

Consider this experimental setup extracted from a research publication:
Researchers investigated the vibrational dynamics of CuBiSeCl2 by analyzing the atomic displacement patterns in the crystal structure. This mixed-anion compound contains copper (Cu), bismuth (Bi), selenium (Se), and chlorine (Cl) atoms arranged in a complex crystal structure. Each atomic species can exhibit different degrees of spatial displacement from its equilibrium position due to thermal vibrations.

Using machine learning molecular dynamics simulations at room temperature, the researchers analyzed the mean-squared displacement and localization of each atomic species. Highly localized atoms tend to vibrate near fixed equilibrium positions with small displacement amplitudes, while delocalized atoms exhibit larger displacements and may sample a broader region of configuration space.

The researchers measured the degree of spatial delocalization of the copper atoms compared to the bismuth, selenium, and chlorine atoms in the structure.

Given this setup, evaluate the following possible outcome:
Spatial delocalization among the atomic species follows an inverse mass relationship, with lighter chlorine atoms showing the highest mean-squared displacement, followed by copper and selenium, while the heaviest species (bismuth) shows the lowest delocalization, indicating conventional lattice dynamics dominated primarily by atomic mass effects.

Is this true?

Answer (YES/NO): NO